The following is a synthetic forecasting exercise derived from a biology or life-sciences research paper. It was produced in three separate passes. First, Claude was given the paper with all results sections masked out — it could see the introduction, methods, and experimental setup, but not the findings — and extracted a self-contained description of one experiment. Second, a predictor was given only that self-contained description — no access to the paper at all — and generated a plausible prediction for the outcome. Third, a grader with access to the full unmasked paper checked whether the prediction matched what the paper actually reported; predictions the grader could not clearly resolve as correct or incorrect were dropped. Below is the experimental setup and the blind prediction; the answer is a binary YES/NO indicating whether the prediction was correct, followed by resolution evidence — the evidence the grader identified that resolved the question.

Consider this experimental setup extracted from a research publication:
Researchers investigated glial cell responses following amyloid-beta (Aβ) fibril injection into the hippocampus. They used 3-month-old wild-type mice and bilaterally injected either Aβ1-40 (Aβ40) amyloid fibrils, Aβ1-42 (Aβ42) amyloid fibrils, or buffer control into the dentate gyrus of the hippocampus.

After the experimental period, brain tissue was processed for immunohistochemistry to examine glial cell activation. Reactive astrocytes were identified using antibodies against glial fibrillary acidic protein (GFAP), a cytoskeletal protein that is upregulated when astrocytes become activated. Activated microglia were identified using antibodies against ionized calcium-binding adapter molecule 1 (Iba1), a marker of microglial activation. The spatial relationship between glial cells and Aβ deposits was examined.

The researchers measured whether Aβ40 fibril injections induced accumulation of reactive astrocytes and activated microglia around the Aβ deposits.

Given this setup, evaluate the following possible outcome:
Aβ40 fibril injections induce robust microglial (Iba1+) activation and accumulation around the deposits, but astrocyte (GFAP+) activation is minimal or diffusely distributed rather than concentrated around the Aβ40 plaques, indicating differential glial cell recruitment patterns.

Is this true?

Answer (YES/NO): NO